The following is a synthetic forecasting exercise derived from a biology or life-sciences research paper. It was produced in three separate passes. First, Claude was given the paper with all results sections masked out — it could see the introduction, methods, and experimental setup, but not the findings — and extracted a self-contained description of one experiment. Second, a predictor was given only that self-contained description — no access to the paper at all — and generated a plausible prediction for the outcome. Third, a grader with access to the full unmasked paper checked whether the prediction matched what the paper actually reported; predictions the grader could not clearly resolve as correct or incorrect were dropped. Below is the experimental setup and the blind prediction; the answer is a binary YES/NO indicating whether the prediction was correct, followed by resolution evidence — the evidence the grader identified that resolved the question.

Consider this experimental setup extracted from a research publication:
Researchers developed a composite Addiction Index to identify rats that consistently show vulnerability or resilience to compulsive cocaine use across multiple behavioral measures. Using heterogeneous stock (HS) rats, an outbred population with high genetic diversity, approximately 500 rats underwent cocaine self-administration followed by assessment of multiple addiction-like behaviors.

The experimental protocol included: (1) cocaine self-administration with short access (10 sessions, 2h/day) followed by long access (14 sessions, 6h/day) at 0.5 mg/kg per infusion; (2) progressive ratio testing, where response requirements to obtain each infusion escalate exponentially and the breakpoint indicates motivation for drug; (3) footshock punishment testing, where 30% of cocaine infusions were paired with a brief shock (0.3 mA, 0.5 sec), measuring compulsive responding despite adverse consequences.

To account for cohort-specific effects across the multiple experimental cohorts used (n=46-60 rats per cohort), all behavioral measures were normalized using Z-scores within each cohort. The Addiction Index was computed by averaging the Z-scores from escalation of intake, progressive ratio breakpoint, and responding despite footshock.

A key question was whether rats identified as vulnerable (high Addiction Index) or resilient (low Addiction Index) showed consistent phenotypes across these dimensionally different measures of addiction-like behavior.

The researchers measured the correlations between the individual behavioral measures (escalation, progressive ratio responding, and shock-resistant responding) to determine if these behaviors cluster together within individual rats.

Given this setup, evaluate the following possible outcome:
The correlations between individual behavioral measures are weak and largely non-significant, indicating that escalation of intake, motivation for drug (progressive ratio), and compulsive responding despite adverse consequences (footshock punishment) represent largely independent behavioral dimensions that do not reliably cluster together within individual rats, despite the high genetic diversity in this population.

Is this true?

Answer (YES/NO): NO